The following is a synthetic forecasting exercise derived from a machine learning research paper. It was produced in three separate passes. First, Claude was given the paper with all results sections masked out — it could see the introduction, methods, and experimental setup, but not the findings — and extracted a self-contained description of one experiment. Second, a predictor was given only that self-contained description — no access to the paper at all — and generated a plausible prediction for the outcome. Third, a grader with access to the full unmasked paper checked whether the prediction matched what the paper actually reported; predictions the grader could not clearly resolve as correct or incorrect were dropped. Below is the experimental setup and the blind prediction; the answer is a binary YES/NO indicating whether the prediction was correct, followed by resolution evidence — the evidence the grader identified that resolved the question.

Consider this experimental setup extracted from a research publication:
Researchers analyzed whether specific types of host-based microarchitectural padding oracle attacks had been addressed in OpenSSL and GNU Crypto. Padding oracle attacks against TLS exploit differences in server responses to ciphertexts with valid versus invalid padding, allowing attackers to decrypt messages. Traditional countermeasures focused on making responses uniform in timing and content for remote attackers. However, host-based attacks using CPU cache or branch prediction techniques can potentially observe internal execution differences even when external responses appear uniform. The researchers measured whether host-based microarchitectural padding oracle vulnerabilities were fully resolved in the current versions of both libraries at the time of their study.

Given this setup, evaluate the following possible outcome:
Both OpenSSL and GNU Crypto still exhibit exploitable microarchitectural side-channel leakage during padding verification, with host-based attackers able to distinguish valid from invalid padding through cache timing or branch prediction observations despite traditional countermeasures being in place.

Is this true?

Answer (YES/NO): YES